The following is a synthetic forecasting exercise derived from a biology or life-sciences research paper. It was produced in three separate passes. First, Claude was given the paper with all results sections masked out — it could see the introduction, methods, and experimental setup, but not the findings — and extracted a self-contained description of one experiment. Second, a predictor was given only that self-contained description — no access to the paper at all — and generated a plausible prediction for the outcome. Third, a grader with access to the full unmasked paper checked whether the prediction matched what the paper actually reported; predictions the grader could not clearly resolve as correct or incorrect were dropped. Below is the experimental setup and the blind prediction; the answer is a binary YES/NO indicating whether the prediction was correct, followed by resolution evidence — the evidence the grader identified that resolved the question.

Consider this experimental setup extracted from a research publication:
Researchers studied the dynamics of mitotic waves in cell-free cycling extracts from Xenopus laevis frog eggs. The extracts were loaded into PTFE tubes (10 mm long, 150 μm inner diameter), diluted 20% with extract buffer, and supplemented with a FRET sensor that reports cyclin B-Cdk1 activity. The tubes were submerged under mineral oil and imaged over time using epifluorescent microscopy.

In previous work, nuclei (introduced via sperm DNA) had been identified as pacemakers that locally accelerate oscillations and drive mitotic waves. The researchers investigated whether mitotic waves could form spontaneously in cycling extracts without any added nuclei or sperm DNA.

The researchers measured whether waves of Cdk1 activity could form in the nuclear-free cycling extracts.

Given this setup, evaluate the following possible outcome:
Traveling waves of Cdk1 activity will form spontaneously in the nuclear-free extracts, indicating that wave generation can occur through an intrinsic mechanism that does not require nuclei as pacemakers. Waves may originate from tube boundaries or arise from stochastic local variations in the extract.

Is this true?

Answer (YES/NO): YES